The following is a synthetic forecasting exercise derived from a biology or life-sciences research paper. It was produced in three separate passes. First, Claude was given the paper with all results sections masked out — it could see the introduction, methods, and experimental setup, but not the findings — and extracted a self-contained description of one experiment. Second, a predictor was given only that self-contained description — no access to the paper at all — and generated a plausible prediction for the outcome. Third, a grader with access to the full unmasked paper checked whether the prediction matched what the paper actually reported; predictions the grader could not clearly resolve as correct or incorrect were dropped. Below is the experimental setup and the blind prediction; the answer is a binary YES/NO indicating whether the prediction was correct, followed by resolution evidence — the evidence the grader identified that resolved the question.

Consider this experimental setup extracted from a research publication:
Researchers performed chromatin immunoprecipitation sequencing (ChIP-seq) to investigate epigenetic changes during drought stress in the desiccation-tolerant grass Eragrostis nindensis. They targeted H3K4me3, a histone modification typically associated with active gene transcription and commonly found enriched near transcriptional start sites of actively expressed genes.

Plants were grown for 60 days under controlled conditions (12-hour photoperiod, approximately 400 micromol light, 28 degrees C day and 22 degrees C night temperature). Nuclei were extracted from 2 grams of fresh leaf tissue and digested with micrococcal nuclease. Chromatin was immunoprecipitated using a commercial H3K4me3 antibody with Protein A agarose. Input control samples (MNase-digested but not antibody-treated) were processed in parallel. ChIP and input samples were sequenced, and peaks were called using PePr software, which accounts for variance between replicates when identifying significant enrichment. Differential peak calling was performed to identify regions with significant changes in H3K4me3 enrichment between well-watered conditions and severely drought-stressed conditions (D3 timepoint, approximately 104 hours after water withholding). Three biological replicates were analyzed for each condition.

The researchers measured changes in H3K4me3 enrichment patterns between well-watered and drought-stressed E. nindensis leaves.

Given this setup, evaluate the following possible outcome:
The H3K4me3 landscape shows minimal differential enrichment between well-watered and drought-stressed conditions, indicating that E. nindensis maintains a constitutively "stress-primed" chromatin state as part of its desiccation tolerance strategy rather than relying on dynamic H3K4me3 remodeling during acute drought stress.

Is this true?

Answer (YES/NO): NO